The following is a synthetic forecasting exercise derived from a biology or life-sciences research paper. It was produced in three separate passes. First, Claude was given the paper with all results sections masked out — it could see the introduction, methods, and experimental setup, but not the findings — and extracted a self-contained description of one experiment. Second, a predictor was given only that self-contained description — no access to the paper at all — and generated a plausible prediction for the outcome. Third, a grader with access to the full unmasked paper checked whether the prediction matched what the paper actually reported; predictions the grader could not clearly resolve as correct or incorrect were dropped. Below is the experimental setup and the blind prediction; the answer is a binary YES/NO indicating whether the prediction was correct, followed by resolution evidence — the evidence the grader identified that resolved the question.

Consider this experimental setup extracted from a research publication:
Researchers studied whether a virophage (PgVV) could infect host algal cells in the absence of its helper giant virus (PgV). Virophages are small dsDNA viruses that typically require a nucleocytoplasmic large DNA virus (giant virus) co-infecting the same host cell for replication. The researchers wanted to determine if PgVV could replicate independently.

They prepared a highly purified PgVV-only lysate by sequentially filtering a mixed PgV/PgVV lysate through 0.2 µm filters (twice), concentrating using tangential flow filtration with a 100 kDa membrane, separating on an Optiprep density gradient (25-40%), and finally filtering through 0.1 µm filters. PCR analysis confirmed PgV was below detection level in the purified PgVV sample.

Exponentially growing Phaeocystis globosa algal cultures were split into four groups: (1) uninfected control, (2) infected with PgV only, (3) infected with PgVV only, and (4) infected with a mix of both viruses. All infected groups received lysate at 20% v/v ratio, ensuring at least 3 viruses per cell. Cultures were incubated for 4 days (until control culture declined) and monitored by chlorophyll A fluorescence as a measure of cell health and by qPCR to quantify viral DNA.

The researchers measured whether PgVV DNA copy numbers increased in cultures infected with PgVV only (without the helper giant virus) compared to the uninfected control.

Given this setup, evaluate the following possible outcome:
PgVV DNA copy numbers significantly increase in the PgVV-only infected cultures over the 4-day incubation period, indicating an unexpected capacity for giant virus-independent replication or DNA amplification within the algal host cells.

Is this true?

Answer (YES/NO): NO